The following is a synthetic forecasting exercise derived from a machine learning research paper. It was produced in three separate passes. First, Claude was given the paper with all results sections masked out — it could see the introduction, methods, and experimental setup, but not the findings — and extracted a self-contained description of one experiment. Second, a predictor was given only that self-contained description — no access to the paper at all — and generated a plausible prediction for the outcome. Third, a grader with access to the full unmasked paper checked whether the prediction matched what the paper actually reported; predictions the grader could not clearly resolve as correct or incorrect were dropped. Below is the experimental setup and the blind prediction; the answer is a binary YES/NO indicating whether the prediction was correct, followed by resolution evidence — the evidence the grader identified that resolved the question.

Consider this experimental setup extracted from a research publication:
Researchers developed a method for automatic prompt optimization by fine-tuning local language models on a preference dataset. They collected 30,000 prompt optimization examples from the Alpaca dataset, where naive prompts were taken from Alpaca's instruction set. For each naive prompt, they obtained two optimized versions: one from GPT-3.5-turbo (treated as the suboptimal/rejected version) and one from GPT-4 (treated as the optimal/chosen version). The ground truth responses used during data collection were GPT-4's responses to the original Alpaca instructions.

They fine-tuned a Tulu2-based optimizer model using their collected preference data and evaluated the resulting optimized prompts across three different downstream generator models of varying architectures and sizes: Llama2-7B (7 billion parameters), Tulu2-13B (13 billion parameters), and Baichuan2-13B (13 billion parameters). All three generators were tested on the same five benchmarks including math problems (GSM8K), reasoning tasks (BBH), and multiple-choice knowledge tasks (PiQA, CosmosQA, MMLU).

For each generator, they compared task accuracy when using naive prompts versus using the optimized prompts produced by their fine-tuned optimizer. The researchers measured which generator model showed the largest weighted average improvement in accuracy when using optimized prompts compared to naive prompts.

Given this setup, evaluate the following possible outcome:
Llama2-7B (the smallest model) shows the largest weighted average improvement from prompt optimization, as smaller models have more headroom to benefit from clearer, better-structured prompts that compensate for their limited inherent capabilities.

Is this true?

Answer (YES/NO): YES